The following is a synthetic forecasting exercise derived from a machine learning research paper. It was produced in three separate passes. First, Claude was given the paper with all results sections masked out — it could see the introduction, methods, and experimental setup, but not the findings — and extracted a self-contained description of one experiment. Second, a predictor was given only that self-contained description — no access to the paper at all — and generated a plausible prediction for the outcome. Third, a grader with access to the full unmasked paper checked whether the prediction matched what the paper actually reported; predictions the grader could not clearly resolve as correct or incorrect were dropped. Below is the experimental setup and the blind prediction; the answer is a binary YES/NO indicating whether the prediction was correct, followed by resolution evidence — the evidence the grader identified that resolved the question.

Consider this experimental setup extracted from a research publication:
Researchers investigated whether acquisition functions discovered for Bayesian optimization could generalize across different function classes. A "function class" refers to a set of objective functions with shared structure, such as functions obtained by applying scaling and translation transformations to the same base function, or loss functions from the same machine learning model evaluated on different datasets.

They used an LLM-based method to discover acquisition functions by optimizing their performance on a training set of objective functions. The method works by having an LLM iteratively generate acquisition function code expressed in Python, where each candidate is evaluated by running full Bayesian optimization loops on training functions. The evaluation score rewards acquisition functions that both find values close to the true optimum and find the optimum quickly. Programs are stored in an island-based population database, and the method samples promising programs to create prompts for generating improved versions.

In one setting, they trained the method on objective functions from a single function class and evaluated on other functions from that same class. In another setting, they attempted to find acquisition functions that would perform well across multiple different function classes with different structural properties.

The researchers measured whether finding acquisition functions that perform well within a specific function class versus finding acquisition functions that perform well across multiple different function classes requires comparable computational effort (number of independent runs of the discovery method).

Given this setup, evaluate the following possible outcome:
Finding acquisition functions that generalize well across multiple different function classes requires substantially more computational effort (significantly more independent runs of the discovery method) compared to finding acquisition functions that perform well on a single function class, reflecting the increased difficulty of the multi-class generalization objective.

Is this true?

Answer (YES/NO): YES